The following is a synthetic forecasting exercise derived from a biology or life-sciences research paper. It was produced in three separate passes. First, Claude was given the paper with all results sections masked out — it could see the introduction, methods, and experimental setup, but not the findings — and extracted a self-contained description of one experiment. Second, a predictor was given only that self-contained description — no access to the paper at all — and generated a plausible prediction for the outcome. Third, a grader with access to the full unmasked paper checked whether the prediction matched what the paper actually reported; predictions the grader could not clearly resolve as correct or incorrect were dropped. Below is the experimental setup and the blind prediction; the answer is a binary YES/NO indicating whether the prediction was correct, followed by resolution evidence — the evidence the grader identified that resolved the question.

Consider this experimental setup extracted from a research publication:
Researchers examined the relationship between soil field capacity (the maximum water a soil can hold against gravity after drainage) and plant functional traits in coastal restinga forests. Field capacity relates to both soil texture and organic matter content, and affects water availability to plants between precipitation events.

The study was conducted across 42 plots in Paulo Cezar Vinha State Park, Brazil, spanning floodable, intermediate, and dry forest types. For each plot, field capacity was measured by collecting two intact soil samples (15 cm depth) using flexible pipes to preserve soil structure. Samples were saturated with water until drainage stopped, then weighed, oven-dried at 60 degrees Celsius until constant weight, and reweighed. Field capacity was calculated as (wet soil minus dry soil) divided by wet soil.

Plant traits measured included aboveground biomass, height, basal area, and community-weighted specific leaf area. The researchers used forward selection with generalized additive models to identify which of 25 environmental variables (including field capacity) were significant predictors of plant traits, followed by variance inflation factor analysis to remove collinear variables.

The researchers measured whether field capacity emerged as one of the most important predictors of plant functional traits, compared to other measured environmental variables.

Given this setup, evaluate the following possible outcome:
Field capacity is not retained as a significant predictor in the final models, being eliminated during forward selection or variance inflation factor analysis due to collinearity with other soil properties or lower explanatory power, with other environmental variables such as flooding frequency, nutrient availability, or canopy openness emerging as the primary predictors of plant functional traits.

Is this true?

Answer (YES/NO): NO